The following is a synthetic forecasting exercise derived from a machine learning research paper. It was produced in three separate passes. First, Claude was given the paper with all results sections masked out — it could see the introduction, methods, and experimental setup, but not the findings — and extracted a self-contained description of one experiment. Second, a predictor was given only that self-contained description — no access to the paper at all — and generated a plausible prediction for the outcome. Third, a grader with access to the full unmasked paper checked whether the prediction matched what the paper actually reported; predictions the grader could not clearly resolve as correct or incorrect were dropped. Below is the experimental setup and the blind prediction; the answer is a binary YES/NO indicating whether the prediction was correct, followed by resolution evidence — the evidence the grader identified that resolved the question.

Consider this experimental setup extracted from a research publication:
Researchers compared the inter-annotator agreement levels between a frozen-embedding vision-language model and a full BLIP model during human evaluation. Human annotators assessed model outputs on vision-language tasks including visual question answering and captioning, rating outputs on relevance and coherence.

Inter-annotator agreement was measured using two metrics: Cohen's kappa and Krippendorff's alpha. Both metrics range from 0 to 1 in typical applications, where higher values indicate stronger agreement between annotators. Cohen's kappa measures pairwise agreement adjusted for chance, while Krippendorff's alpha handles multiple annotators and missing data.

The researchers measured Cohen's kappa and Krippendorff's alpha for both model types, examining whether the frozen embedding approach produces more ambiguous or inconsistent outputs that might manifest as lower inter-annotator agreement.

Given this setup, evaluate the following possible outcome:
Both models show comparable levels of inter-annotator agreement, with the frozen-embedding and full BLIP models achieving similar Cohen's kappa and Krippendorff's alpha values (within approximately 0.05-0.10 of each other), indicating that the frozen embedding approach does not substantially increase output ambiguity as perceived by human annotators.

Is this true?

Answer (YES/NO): YES